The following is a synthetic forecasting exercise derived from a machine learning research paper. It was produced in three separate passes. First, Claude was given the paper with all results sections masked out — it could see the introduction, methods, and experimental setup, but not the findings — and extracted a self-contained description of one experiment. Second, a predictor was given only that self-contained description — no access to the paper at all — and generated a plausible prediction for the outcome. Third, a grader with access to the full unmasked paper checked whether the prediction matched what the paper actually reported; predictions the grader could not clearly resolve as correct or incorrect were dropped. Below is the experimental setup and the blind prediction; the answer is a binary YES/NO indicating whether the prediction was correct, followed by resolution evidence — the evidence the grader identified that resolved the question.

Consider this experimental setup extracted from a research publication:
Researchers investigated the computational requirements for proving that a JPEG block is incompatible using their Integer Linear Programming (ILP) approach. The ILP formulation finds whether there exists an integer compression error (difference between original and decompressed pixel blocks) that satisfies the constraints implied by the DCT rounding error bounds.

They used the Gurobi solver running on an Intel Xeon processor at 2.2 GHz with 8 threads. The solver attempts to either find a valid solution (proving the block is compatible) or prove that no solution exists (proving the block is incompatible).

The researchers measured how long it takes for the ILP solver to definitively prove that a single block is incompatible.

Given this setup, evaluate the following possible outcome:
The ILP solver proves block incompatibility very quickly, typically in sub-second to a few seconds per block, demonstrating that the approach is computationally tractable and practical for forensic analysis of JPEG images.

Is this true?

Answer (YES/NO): NO